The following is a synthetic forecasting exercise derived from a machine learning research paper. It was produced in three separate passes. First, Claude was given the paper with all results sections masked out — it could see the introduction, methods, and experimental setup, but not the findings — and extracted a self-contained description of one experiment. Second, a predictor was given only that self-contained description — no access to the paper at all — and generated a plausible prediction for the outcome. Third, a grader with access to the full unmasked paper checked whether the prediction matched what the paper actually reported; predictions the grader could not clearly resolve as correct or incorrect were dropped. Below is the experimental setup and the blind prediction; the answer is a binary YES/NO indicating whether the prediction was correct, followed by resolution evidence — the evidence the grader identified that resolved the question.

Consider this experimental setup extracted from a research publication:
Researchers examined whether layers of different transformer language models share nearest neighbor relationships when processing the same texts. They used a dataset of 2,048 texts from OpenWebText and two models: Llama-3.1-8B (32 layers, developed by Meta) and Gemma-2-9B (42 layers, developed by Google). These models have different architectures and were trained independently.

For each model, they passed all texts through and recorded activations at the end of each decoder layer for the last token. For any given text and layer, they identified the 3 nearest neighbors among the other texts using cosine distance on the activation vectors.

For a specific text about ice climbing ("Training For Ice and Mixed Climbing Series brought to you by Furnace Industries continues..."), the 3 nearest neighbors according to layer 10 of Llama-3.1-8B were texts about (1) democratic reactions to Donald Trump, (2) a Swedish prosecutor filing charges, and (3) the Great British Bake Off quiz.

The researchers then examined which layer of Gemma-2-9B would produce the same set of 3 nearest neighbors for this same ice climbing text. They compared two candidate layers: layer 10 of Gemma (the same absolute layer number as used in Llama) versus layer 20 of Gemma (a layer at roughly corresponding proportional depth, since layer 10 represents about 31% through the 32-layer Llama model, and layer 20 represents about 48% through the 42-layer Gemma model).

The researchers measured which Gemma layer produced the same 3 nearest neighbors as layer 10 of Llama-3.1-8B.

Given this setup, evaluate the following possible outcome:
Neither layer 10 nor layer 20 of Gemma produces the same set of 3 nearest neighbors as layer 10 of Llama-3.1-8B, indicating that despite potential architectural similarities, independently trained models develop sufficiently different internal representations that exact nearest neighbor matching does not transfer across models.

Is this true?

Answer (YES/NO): NO